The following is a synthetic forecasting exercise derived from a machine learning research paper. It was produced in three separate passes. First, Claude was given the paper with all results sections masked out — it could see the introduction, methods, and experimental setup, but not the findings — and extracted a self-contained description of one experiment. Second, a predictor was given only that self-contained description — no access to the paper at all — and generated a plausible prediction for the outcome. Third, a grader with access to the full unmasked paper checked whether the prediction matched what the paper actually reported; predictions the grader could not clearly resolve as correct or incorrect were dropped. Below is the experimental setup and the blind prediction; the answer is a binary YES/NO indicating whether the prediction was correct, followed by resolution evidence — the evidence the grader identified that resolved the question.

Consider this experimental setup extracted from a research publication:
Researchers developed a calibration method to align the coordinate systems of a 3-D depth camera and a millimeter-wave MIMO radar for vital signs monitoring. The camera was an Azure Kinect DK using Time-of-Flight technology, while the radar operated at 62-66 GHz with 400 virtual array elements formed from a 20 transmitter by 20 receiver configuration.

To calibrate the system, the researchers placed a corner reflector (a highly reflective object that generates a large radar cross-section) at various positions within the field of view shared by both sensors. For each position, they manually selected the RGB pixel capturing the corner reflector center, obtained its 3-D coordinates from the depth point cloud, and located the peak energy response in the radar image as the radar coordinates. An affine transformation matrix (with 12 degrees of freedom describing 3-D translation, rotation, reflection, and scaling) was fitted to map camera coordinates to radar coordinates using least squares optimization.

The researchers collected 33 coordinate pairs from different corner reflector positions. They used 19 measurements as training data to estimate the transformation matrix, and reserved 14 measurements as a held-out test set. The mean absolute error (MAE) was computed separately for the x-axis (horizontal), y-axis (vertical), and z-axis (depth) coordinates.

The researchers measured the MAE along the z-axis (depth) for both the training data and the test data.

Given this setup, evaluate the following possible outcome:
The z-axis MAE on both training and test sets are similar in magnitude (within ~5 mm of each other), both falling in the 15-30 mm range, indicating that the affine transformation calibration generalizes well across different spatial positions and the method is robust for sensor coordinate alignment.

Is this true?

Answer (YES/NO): NO